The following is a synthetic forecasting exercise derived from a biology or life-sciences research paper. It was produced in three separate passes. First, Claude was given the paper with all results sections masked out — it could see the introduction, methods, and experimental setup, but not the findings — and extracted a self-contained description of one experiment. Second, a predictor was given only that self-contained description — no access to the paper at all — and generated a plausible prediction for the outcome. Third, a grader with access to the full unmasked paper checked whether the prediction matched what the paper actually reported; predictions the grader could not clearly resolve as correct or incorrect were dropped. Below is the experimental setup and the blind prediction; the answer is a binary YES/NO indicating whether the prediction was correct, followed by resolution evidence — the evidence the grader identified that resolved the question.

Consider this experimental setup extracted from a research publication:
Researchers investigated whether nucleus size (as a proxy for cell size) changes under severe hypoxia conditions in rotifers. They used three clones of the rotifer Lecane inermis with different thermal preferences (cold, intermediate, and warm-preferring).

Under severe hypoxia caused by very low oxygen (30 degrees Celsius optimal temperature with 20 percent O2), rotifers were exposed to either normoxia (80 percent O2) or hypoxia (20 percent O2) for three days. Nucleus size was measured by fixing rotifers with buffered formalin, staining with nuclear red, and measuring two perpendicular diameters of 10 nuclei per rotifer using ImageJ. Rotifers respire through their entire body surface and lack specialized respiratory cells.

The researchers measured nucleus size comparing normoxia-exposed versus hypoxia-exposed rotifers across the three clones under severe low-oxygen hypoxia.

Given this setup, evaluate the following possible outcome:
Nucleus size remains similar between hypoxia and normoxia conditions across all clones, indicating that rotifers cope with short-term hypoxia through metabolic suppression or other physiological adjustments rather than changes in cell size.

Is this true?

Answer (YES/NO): NO